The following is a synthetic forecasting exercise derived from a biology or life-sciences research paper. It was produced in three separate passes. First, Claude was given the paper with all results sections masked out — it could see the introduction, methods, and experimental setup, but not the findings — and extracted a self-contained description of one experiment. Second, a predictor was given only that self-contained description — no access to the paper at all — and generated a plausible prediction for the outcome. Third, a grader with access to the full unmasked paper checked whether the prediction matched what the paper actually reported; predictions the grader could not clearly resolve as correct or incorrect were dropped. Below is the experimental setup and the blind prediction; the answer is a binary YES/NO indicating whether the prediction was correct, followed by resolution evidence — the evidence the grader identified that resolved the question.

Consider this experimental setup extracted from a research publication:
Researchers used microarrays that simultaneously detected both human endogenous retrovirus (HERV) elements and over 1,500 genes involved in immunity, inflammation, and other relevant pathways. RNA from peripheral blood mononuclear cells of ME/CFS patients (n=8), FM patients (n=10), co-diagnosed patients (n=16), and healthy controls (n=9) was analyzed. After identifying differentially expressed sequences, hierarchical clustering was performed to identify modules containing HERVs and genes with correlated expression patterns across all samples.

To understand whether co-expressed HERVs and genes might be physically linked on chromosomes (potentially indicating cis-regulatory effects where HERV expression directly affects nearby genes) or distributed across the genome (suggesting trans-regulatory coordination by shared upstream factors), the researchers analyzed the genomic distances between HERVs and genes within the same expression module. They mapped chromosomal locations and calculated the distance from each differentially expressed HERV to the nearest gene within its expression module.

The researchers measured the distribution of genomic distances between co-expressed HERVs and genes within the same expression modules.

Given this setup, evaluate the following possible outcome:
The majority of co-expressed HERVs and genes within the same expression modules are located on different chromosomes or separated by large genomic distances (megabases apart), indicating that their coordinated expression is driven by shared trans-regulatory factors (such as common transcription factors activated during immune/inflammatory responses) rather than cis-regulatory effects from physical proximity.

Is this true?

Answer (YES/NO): YES